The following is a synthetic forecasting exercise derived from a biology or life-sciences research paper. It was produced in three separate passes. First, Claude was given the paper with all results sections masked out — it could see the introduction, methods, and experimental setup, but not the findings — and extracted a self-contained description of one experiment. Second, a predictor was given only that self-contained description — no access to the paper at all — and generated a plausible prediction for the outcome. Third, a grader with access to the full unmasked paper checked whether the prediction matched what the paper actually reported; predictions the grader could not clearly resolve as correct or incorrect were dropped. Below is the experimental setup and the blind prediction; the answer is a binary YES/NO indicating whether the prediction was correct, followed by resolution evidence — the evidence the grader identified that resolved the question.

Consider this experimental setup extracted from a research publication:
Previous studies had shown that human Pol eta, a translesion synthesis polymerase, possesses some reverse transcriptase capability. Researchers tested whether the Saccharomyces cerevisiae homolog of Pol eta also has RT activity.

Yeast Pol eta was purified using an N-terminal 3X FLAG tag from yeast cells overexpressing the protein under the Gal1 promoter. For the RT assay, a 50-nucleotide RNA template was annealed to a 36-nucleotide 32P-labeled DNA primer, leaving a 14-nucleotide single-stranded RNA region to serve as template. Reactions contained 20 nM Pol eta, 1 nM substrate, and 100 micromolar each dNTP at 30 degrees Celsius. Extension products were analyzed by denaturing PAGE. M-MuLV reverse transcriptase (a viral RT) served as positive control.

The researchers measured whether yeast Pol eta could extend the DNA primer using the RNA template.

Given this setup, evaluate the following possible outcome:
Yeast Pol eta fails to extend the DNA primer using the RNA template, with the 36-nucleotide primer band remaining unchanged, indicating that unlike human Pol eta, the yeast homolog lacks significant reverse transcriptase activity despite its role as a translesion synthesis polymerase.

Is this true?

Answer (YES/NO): NO